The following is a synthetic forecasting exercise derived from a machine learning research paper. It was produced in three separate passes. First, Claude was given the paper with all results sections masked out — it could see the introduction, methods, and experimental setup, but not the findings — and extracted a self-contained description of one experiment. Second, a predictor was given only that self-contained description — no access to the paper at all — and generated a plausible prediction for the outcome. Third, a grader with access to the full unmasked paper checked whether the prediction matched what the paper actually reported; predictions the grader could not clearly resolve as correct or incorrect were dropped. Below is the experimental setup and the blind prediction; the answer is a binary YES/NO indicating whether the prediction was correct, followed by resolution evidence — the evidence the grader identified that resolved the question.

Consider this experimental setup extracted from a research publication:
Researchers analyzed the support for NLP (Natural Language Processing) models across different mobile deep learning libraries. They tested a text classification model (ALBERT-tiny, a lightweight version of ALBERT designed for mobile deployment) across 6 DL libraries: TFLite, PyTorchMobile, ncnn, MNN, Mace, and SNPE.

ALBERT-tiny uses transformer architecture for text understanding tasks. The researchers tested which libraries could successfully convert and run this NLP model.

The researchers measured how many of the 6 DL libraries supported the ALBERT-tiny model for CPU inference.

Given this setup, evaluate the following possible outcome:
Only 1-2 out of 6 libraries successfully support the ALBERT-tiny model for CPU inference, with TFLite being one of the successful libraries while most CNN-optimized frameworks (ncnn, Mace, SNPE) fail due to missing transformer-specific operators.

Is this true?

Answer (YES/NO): YES